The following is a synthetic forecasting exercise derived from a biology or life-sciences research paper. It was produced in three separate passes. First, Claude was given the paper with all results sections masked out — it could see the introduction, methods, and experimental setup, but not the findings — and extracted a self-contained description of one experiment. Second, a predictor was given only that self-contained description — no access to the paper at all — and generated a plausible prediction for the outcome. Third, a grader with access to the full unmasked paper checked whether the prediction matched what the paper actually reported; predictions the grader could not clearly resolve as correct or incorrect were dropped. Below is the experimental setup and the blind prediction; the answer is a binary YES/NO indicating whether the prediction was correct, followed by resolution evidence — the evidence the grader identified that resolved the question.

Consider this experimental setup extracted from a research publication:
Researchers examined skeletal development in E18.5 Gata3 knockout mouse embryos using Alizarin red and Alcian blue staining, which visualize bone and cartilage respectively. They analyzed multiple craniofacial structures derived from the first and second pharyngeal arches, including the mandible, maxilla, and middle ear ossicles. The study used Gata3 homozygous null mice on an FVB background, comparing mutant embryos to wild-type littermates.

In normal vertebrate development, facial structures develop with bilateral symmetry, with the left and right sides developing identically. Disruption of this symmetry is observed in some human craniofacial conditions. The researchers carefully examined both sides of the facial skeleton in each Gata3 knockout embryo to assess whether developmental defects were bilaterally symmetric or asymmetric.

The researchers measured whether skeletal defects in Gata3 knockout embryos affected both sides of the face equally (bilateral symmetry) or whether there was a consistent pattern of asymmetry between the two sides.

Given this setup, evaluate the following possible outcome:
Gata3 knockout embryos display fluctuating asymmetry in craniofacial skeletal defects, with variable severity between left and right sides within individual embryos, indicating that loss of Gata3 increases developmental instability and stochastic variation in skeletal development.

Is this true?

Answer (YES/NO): NO